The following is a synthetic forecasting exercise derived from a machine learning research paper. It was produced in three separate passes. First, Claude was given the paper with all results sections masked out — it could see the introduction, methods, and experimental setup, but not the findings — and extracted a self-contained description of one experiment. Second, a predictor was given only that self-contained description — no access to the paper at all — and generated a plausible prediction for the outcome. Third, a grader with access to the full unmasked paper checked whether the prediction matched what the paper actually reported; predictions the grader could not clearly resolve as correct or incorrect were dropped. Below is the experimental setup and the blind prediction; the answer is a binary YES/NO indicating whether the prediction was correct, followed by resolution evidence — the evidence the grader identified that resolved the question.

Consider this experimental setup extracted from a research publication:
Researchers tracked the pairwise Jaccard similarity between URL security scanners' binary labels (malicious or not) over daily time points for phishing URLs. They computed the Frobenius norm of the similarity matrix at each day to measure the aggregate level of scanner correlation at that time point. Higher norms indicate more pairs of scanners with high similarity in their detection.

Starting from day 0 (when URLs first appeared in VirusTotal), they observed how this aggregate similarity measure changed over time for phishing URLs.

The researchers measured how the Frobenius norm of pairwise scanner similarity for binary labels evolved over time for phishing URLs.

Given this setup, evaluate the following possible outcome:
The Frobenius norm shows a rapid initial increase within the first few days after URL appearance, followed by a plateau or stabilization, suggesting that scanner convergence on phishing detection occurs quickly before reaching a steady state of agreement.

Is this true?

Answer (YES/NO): NO